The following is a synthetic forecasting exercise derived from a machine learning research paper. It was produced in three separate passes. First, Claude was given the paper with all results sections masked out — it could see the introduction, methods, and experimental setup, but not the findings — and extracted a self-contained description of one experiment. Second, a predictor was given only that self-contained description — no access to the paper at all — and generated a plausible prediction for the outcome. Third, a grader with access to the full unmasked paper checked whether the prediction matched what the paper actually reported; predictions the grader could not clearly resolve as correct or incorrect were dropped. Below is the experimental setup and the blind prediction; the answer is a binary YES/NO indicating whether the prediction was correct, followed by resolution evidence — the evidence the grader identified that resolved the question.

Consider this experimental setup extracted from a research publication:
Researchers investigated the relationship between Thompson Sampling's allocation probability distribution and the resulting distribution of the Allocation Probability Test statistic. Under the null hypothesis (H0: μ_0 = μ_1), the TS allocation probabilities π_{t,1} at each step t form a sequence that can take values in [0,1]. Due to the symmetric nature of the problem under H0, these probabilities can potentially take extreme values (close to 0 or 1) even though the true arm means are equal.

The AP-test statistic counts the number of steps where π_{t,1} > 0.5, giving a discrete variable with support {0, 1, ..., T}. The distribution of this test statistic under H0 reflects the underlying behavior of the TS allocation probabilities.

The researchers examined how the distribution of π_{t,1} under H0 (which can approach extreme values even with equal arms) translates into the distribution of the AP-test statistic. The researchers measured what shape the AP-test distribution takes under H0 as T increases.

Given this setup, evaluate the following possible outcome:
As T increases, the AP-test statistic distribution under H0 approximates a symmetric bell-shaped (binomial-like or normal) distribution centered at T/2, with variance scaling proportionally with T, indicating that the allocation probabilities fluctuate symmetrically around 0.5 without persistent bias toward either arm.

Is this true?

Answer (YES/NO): NO